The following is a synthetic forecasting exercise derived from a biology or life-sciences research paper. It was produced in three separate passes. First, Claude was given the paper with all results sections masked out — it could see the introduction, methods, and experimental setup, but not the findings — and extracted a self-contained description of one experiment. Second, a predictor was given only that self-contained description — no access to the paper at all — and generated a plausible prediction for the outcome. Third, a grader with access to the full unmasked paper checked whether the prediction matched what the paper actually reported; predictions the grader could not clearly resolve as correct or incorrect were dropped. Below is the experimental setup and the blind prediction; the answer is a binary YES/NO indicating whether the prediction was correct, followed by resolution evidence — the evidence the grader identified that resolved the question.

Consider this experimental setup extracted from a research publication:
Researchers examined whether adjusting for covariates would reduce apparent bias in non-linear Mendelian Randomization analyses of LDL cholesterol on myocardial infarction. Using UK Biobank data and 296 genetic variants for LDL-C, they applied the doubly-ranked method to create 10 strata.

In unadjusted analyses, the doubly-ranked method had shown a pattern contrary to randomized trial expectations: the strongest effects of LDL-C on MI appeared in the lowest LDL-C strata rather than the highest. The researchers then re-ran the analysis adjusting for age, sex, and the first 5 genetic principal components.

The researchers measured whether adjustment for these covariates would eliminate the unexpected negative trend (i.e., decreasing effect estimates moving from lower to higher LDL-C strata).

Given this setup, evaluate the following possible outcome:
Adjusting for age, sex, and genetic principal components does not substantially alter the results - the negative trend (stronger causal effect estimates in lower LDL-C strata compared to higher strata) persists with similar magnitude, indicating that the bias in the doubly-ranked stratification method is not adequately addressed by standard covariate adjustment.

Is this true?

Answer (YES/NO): YES